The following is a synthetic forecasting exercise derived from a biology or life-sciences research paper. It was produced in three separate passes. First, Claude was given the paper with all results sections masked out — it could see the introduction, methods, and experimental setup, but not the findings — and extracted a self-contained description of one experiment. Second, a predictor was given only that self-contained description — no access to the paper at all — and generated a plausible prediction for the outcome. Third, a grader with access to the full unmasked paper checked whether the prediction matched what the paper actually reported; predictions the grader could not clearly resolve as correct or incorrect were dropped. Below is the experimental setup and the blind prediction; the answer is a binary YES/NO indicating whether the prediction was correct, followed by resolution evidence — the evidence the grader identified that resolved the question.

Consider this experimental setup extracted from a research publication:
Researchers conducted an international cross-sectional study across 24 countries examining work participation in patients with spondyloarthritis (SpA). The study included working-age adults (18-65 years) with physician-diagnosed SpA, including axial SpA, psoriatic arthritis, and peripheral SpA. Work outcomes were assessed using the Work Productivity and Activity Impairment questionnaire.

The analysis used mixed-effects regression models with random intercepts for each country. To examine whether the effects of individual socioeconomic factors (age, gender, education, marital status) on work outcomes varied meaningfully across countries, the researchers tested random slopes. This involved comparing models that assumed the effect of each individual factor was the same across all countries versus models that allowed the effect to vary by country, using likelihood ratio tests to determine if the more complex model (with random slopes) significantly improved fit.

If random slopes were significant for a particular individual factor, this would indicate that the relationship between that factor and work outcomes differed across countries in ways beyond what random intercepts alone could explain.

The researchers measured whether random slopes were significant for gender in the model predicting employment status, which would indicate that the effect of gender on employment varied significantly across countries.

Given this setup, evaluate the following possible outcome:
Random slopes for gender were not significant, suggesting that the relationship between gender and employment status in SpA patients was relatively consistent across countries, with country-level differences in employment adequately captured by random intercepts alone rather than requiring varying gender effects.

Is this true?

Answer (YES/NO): NO